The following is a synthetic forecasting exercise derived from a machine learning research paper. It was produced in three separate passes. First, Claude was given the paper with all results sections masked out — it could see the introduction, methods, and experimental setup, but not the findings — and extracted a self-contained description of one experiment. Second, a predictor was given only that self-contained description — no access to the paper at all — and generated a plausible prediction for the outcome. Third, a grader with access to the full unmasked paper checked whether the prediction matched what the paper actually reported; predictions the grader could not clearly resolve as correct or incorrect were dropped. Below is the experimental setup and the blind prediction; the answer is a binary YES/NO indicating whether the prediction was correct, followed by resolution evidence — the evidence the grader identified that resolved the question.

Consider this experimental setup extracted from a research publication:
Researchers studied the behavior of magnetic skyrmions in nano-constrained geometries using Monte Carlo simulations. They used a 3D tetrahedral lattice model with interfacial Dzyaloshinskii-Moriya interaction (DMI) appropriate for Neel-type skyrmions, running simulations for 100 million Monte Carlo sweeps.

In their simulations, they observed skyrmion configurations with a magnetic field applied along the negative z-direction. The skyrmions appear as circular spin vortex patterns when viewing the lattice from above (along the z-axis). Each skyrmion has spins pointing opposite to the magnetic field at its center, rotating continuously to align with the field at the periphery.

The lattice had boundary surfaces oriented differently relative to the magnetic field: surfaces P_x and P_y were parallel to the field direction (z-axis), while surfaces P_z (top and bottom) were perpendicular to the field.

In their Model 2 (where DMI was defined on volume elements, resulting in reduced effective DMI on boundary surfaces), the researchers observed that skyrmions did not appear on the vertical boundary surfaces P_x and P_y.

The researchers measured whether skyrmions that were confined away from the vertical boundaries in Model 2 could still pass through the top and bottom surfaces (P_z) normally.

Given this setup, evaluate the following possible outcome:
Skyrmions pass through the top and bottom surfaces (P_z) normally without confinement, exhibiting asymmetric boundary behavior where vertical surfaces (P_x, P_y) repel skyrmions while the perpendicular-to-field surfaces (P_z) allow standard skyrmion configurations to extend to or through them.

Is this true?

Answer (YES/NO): YES